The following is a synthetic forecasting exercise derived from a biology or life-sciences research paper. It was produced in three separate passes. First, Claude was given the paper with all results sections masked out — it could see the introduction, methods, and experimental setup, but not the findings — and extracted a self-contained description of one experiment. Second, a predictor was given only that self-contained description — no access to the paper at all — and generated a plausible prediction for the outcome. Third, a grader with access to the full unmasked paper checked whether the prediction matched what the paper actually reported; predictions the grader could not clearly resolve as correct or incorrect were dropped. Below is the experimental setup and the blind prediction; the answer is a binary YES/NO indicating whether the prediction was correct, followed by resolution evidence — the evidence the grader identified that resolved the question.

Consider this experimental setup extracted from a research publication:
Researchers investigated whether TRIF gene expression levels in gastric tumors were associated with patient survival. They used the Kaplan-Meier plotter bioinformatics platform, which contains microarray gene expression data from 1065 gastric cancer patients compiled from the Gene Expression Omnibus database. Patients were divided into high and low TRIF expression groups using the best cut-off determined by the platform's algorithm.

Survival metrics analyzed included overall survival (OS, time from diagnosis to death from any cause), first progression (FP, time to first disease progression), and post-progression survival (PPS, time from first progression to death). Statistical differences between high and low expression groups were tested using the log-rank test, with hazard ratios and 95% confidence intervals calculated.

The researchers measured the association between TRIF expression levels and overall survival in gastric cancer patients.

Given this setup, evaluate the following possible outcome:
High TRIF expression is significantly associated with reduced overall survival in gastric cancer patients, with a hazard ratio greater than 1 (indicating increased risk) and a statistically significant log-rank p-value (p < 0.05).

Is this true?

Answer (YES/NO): YES